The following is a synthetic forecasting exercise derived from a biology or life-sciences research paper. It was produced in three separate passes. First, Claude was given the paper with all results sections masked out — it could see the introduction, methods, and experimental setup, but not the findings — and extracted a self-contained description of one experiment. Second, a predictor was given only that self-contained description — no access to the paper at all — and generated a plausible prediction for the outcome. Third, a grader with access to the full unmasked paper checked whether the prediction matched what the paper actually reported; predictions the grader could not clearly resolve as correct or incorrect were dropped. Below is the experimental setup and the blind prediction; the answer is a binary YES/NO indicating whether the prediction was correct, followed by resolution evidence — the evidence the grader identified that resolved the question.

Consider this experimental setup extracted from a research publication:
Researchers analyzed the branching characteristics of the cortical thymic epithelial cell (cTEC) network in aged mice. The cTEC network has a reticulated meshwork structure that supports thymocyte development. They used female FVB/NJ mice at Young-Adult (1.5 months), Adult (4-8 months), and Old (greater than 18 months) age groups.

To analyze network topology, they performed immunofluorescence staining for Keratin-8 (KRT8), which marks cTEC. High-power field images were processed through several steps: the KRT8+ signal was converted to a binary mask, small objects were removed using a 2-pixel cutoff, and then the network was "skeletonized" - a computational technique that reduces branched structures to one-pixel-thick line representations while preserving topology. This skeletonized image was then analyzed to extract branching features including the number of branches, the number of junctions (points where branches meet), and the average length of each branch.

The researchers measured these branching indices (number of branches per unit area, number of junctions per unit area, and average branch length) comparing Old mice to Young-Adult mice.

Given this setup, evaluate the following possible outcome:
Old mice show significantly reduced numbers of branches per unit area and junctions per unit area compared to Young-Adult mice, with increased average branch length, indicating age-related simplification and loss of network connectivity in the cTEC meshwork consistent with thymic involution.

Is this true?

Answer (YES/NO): NO